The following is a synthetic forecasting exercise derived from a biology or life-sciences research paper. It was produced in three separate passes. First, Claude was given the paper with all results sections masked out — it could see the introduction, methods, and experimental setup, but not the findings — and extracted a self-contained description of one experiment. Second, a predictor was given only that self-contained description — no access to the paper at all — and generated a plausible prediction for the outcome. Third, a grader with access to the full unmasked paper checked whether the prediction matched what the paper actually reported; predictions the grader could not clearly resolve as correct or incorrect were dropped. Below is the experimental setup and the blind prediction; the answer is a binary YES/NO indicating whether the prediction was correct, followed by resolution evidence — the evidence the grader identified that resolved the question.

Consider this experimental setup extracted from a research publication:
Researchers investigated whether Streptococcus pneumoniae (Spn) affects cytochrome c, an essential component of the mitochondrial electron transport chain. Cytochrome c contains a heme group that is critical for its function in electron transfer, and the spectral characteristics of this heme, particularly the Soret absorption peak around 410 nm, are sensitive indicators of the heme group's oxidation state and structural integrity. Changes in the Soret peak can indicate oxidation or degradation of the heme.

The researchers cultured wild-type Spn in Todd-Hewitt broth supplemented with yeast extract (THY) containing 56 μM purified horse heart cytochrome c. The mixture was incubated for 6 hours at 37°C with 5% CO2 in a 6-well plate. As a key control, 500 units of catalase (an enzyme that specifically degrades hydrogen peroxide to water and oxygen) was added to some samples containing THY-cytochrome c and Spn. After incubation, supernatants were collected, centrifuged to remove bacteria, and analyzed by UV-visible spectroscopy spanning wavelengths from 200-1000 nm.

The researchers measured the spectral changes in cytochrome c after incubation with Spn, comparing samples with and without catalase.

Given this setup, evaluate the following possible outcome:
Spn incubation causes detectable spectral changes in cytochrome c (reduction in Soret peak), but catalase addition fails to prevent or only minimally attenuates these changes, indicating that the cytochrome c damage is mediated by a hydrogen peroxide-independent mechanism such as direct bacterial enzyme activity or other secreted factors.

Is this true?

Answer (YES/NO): NO